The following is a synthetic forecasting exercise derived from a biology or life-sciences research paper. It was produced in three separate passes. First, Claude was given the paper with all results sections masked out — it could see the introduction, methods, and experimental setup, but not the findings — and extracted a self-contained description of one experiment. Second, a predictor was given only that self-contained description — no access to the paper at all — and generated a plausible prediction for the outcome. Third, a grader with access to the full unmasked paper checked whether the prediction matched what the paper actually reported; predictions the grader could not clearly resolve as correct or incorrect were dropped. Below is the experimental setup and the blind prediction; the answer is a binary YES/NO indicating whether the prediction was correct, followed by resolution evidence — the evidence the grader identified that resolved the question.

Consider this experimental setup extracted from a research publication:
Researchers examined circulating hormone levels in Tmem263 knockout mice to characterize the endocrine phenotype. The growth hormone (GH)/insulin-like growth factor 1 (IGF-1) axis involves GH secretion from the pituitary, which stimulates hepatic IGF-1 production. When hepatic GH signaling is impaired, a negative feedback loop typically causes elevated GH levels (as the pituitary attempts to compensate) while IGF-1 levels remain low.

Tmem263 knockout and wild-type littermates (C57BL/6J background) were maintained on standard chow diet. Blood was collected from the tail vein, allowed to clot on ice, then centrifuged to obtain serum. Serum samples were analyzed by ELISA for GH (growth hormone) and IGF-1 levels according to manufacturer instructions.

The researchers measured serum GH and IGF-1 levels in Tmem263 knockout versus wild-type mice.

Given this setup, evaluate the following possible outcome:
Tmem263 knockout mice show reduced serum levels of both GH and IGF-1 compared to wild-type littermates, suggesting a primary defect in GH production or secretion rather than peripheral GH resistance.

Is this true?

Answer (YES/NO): NO